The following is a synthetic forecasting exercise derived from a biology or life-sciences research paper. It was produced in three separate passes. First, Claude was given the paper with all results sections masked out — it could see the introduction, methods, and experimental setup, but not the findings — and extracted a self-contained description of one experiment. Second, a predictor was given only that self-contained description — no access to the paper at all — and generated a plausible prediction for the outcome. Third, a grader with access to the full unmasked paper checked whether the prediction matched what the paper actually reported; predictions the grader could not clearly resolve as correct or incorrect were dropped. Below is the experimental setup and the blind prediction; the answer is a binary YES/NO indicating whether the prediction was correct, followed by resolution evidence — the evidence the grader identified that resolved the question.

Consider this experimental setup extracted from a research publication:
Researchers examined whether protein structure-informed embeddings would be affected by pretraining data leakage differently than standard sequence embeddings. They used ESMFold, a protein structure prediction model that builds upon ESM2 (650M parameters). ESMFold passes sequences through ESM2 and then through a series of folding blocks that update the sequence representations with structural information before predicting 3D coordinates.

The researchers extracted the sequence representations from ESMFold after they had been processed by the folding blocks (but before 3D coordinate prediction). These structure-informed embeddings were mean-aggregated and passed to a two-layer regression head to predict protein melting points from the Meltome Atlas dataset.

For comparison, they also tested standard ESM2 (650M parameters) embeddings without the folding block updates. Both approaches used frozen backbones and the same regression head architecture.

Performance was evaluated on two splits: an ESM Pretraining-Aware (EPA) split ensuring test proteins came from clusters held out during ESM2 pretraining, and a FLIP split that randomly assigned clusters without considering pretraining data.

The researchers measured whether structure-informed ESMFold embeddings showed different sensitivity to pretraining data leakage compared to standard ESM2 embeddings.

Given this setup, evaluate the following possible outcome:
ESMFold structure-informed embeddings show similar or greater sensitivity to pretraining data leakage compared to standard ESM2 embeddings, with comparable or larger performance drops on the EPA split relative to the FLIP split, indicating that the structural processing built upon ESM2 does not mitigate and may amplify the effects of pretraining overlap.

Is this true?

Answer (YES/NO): YES